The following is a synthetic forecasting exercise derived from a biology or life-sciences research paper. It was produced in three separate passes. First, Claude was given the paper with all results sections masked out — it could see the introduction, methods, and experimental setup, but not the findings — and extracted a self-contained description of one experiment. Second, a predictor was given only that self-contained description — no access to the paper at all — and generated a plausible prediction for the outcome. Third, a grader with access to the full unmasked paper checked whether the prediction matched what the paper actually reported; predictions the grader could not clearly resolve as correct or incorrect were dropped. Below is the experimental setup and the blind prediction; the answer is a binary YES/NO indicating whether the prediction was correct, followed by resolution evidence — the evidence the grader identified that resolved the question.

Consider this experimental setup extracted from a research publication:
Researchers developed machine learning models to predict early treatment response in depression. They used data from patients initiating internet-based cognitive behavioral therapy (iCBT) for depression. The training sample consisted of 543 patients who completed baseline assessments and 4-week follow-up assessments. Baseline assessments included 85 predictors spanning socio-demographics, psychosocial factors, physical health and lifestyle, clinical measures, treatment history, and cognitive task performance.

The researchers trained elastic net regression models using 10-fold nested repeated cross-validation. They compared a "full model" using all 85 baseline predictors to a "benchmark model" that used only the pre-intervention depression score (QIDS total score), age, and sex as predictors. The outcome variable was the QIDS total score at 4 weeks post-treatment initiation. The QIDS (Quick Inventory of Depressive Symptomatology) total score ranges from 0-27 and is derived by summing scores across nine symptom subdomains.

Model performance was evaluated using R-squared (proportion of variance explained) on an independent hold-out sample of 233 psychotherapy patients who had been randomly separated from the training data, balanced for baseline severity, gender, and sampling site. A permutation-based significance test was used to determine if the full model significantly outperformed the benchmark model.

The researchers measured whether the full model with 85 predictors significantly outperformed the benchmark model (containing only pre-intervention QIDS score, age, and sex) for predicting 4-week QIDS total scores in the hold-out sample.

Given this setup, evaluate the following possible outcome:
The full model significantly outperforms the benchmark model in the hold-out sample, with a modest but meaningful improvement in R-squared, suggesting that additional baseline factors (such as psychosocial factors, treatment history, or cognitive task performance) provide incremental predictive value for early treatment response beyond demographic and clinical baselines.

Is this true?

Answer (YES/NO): YES